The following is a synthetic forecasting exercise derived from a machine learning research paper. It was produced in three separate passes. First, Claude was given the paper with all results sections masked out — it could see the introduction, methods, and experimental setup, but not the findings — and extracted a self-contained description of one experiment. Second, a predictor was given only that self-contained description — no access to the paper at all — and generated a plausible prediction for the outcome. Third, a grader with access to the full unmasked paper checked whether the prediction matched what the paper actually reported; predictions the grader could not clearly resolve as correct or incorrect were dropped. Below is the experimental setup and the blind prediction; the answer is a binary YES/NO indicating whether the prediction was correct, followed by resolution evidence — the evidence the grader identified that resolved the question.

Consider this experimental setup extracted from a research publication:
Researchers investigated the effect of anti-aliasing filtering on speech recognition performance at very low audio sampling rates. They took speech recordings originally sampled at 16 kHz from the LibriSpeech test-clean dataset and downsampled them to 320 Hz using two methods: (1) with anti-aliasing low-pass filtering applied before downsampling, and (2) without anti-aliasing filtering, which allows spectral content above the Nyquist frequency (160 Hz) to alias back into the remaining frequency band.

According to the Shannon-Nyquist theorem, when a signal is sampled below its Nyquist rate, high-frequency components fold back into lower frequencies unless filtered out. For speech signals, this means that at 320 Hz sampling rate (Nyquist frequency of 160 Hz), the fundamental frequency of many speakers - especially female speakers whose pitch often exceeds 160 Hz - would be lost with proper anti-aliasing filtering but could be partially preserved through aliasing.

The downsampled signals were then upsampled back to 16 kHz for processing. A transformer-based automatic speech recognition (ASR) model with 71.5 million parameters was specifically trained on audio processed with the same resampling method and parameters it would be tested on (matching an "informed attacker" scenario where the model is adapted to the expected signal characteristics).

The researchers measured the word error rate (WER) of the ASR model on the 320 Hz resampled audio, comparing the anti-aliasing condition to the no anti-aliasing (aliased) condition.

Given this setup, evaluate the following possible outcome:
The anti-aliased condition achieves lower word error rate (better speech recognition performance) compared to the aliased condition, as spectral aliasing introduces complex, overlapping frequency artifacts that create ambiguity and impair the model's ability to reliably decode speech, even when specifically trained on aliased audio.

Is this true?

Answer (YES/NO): NO